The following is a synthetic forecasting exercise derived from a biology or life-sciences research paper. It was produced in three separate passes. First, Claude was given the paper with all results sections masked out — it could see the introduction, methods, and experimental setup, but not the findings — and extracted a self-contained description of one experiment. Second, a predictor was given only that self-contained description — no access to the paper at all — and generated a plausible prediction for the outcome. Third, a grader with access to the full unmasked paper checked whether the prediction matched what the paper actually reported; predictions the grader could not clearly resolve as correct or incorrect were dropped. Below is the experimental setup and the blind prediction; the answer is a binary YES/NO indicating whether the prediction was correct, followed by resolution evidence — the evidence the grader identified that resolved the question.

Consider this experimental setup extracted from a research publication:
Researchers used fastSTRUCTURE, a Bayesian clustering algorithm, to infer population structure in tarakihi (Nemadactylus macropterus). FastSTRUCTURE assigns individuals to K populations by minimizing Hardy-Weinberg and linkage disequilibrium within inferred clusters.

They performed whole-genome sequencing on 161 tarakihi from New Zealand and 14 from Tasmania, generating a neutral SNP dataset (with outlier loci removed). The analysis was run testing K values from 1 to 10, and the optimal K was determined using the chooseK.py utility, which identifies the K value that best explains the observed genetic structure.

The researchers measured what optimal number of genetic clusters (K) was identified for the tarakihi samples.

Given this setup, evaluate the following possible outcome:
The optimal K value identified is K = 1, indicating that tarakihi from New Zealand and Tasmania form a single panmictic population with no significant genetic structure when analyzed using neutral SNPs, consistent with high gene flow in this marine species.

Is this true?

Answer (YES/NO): YES